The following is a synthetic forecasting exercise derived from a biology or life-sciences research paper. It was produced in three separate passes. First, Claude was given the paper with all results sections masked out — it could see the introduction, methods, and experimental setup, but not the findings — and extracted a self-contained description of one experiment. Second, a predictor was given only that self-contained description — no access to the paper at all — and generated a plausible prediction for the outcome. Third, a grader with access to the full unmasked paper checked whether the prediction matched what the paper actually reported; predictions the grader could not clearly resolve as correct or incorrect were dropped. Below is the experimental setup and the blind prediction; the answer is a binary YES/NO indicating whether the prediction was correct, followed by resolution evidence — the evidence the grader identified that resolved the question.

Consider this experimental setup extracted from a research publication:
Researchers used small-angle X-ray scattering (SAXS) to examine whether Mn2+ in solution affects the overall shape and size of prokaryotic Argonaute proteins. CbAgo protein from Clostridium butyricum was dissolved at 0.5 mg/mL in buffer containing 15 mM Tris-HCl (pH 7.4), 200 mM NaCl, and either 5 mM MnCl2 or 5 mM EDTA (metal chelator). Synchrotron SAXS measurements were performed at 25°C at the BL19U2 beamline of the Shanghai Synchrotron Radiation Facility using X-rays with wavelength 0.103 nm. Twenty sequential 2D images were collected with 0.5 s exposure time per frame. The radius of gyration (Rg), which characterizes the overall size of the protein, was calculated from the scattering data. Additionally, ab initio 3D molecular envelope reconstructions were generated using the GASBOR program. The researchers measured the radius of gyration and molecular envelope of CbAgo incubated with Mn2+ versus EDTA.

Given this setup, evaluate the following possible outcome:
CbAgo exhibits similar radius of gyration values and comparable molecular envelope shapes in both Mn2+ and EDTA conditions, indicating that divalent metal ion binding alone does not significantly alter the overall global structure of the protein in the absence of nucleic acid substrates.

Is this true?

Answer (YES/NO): YES